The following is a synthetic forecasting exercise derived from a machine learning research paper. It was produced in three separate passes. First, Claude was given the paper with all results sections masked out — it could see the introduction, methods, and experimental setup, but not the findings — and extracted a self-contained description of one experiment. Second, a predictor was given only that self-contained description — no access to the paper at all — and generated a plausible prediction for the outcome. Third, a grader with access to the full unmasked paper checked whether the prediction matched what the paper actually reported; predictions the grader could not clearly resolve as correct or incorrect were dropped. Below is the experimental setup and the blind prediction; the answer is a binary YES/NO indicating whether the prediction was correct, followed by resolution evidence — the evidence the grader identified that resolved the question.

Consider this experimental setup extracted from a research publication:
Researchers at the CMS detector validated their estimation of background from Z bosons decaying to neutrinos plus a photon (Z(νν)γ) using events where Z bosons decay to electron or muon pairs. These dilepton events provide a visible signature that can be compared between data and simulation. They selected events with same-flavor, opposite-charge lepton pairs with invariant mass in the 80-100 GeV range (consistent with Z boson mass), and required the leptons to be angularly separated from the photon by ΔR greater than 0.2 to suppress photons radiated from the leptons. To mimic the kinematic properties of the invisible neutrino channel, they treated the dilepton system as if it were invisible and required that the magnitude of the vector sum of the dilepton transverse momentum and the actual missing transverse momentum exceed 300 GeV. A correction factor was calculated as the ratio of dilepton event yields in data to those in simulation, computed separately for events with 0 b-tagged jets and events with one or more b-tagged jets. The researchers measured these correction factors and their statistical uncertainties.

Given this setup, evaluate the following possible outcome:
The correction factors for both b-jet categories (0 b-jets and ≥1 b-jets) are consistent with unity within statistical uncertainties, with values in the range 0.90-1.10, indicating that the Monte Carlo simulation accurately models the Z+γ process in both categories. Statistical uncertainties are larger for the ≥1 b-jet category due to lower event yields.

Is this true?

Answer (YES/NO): YES